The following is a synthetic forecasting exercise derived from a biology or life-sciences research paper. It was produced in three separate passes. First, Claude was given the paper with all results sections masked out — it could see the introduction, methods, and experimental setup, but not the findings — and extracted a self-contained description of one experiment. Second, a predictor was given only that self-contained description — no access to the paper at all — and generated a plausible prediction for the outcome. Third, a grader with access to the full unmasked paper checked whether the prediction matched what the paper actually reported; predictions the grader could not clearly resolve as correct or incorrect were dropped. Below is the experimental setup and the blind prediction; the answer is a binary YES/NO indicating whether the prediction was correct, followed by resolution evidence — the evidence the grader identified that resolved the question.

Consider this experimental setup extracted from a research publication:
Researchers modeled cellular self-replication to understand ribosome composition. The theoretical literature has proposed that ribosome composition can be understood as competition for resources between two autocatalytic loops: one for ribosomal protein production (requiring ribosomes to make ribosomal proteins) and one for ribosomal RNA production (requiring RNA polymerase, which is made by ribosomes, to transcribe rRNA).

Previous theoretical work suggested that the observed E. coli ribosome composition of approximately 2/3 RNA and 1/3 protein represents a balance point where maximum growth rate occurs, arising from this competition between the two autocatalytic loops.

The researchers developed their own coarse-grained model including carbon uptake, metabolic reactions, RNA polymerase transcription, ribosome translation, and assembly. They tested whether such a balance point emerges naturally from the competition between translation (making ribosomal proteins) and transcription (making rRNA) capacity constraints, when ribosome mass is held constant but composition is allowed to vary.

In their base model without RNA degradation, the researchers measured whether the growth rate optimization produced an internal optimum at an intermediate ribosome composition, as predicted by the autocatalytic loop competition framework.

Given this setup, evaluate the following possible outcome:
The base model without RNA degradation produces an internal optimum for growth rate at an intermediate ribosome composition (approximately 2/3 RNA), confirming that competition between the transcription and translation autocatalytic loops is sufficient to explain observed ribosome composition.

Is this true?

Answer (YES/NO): NO